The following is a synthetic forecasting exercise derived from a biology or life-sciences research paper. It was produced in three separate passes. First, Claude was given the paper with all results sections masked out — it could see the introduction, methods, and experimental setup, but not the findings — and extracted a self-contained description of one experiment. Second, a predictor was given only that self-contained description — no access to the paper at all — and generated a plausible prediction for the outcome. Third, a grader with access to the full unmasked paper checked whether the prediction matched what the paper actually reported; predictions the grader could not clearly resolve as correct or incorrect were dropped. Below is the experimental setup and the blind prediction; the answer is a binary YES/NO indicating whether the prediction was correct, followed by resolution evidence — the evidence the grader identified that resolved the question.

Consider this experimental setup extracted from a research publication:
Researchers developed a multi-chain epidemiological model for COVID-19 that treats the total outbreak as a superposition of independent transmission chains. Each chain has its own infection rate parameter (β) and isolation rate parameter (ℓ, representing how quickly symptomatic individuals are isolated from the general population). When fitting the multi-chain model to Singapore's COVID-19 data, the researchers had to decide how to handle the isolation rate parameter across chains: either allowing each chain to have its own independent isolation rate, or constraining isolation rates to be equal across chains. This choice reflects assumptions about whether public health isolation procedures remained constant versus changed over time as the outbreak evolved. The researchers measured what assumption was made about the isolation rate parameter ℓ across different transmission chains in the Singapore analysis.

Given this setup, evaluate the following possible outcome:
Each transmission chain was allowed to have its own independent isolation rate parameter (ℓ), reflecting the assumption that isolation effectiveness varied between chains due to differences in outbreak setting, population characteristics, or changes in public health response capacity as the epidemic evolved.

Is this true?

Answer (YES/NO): NO